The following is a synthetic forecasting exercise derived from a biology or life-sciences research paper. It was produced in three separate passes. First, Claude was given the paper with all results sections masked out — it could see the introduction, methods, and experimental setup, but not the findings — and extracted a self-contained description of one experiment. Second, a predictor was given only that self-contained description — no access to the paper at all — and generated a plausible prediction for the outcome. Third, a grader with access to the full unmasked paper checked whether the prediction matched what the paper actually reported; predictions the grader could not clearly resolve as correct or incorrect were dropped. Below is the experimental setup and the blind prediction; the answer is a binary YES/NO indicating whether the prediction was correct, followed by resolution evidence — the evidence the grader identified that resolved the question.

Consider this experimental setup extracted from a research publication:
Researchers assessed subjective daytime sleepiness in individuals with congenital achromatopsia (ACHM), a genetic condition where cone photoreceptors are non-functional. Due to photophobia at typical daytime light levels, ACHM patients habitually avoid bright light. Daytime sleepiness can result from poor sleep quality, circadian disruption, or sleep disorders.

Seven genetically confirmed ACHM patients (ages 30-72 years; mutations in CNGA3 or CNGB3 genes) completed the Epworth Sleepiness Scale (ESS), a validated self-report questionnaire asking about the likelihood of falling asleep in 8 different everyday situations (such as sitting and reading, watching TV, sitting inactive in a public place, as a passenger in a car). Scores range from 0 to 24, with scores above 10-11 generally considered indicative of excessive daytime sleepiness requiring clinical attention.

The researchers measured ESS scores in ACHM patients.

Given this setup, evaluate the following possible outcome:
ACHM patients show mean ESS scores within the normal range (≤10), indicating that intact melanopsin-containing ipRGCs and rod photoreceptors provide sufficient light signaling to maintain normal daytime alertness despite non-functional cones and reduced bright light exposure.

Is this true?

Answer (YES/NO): YES